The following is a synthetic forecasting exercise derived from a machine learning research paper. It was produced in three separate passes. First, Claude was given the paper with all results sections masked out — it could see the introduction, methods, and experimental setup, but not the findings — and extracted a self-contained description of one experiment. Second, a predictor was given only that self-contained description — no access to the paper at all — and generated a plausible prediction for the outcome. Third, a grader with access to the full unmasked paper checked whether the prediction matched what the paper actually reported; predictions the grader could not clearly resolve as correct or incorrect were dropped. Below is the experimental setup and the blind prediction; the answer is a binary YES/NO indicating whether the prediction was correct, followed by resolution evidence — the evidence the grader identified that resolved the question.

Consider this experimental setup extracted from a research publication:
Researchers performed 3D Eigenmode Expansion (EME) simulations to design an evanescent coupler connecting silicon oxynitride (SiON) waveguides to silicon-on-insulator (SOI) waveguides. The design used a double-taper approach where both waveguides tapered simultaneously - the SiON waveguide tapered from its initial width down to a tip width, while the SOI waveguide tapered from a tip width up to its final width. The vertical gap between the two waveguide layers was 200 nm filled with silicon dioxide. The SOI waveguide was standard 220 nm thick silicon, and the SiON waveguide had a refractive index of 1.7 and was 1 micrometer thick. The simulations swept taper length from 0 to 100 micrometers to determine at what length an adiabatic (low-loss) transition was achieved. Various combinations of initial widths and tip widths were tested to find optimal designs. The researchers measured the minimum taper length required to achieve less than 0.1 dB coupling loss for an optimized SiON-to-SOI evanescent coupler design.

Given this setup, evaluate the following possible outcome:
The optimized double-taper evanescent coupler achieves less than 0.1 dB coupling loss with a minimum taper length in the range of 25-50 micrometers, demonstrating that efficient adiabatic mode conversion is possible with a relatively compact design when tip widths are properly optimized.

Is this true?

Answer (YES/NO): YES